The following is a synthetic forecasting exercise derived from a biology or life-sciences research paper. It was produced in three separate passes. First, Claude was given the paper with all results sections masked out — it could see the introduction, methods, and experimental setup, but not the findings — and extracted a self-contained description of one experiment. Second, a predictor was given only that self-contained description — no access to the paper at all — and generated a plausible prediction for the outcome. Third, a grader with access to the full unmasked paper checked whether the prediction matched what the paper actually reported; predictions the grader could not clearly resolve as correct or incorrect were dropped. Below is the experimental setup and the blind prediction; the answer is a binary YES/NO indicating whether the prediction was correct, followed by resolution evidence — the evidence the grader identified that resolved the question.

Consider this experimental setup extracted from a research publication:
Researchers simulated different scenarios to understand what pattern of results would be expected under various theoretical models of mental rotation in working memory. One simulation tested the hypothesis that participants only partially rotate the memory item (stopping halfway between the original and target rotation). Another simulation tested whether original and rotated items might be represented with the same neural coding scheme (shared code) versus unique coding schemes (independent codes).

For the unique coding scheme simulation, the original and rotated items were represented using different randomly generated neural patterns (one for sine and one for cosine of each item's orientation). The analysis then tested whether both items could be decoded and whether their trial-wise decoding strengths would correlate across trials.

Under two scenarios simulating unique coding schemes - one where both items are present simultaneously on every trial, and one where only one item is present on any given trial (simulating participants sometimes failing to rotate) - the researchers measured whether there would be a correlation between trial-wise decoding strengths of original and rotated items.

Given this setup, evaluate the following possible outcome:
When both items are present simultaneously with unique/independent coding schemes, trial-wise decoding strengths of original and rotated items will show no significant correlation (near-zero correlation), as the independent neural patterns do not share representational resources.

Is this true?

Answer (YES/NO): NO